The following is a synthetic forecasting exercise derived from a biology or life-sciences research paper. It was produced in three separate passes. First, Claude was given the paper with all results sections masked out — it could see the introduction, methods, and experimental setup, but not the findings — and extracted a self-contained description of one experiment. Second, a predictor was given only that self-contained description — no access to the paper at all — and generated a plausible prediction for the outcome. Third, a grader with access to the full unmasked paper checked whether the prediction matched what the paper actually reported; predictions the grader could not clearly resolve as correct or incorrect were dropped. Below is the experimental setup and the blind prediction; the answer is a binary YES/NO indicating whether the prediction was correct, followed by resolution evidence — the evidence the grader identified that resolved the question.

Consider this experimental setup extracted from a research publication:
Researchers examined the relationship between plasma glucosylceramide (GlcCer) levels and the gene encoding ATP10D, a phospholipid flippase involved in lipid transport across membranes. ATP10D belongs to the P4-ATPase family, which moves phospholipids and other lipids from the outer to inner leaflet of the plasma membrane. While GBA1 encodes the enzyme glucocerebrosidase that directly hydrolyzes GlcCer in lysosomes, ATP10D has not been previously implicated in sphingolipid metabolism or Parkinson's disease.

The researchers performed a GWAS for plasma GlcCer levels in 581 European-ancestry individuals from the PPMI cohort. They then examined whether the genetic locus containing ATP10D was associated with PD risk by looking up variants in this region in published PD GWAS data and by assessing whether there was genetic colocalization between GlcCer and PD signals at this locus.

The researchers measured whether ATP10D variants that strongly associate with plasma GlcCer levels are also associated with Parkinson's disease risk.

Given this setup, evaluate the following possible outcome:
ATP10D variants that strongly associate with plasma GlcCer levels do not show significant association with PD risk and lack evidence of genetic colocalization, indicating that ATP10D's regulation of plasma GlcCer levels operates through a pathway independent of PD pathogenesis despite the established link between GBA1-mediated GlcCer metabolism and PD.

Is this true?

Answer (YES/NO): YES